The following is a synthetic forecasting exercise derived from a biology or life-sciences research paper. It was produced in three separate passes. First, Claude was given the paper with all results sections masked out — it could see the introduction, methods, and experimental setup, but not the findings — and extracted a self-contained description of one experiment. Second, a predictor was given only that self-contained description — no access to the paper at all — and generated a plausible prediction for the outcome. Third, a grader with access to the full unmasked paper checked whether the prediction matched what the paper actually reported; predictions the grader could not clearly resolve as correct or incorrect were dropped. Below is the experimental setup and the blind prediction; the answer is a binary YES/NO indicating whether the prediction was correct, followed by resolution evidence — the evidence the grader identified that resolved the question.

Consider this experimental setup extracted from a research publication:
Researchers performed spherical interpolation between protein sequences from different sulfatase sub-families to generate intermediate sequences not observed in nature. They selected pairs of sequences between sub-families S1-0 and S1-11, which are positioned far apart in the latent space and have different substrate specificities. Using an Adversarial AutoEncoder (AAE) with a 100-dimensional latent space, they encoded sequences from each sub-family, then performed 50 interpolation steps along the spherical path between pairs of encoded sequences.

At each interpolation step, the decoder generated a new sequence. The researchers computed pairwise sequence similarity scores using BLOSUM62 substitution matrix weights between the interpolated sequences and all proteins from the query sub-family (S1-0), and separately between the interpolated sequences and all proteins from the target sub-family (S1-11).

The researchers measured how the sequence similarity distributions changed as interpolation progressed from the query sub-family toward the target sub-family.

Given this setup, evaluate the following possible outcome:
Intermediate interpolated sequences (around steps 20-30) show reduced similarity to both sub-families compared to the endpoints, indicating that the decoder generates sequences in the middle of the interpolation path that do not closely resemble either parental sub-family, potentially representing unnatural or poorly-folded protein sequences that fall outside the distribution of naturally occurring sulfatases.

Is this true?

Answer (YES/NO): NO